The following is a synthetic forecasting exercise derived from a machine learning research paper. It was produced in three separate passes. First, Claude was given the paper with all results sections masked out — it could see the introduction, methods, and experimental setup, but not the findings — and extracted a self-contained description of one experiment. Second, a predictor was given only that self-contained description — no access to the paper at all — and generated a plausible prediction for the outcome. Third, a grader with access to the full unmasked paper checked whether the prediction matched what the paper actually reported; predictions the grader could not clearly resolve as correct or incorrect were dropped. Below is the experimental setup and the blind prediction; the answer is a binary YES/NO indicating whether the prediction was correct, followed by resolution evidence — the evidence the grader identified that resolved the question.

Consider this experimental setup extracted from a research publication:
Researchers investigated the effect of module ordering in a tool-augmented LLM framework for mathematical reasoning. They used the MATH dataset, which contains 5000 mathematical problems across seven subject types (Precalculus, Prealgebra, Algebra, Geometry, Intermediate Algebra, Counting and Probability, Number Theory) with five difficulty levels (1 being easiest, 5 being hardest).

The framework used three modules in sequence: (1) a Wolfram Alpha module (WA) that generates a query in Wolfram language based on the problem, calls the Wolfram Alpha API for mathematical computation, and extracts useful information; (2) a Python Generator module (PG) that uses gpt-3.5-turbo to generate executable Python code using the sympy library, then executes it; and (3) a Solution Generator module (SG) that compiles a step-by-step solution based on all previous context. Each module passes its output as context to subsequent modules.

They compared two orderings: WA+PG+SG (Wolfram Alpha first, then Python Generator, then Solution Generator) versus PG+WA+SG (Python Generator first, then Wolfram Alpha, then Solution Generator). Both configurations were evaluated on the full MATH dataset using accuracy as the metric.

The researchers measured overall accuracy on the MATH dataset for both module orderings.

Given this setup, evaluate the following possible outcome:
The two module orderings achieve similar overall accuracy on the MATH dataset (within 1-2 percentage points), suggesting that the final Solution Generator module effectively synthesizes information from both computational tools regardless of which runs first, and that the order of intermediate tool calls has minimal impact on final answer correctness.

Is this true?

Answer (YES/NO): NO